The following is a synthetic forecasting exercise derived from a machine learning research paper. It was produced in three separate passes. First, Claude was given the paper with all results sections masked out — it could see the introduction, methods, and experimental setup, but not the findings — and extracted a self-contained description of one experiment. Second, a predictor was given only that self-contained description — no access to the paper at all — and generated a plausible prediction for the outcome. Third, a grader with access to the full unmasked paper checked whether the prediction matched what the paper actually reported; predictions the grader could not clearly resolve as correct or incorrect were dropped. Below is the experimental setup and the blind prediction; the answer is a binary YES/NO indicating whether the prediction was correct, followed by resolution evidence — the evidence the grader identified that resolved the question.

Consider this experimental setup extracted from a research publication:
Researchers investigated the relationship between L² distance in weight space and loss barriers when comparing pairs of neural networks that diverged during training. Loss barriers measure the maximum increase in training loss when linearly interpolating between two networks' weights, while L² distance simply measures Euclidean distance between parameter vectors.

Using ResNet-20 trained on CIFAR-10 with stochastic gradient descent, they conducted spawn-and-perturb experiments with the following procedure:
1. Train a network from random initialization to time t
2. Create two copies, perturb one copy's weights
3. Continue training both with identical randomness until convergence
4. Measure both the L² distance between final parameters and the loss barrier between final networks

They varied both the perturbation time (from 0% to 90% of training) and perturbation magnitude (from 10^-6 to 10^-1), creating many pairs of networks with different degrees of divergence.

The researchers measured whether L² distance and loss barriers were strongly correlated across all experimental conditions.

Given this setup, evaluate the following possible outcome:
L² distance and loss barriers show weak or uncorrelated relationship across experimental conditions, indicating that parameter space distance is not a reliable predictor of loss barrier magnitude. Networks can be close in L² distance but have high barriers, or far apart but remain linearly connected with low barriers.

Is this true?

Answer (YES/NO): NO